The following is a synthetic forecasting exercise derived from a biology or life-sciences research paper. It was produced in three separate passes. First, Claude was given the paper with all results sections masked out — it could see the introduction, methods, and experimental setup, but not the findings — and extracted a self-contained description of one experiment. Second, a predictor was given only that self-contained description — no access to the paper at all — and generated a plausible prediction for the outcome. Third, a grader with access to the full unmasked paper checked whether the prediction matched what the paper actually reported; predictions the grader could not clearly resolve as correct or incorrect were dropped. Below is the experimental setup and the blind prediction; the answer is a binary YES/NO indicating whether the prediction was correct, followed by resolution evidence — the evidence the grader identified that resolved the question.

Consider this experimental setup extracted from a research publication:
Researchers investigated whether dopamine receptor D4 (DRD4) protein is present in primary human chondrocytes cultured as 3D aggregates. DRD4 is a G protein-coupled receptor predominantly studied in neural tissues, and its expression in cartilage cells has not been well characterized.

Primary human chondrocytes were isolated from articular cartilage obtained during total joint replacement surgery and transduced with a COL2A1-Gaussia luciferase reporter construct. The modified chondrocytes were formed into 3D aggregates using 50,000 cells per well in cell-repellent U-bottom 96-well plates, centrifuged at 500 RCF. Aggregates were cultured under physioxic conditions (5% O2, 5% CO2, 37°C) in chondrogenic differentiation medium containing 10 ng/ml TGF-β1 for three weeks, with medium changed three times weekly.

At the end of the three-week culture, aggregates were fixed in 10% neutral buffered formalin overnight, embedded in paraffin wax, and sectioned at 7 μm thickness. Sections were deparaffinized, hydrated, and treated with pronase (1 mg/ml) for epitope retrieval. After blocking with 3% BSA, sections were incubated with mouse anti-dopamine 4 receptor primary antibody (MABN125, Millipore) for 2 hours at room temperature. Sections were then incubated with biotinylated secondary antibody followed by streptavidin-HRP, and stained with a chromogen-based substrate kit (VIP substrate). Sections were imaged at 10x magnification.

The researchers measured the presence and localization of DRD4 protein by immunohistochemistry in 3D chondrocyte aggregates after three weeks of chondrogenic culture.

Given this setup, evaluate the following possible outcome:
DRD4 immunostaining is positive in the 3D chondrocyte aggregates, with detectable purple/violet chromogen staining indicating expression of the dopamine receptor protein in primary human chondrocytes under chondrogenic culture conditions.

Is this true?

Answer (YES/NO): YES